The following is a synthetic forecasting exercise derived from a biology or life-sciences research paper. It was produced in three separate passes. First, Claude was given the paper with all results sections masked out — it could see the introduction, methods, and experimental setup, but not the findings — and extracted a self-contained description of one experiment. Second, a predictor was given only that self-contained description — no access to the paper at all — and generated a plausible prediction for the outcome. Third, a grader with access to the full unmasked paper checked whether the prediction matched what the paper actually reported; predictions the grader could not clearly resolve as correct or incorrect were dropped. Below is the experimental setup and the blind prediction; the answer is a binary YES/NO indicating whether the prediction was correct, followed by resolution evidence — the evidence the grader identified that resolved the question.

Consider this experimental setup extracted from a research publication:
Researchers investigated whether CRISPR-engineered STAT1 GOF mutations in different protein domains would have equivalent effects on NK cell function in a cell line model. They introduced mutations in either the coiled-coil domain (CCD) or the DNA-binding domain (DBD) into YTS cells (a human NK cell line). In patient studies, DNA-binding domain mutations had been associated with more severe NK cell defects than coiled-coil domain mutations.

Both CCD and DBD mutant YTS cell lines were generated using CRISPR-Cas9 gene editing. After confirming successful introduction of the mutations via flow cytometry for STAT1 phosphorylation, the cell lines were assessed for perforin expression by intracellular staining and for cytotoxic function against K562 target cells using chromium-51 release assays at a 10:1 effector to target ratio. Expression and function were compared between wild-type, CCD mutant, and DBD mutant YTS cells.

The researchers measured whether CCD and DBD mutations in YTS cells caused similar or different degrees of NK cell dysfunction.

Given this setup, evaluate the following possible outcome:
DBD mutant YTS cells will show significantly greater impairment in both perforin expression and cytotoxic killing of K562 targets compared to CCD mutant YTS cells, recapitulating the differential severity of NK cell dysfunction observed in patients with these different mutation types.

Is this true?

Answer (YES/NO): NO